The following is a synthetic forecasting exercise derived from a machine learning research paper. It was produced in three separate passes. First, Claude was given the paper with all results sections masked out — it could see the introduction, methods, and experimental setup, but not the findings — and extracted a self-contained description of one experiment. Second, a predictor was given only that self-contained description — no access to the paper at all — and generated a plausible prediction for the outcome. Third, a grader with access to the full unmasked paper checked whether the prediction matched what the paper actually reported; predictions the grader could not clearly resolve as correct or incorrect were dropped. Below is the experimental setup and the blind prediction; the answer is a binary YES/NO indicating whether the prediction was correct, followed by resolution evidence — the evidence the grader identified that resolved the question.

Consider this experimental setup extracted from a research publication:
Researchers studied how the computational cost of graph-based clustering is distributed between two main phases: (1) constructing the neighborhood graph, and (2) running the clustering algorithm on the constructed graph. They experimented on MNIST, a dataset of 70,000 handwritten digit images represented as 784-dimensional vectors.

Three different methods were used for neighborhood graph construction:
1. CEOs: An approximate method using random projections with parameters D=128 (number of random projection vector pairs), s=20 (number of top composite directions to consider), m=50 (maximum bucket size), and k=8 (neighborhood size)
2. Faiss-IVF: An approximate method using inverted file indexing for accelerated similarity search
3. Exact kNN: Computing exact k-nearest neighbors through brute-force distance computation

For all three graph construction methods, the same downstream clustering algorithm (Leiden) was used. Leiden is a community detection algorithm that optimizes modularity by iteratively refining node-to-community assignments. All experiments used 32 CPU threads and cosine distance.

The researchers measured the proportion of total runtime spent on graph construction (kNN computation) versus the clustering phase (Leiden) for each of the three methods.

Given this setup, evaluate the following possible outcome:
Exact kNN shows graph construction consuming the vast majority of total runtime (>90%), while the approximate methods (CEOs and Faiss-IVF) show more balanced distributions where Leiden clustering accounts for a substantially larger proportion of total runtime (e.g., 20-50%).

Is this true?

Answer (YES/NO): NO